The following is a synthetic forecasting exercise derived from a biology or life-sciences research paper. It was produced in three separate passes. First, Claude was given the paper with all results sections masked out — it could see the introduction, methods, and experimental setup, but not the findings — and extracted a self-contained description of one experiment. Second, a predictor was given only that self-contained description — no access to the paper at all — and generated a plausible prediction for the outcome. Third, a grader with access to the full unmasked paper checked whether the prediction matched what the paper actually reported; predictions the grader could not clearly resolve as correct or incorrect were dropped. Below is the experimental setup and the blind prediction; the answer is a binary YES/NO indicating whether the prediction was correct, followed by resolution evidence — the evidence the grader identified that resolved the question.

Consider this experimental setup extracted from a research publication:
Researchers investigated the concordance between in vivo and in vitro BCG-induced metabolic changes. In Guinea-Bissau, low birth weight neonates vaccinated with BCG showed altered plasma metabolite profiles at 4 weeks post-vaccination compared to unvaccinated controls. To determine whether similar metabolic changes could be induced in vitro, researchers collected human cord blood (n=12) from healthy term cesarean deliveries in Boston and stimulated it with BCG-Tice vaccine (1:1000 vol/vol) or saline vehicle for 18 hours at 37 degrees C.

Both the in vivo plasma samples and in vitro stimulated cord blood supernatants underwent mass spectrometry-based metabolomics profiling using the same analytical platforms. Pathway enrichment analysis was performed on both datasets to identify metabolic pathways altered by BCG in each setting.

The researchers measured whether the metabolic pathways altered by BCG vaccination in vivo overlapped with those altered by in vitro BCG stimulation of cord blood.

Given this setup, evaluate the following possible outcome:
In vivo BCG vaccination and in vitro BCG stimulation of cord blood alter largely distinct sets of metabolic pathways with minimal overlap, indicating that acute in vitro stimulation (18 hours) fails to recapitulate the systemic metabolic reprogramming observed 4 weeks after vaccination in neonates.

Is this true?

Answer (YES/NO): NO